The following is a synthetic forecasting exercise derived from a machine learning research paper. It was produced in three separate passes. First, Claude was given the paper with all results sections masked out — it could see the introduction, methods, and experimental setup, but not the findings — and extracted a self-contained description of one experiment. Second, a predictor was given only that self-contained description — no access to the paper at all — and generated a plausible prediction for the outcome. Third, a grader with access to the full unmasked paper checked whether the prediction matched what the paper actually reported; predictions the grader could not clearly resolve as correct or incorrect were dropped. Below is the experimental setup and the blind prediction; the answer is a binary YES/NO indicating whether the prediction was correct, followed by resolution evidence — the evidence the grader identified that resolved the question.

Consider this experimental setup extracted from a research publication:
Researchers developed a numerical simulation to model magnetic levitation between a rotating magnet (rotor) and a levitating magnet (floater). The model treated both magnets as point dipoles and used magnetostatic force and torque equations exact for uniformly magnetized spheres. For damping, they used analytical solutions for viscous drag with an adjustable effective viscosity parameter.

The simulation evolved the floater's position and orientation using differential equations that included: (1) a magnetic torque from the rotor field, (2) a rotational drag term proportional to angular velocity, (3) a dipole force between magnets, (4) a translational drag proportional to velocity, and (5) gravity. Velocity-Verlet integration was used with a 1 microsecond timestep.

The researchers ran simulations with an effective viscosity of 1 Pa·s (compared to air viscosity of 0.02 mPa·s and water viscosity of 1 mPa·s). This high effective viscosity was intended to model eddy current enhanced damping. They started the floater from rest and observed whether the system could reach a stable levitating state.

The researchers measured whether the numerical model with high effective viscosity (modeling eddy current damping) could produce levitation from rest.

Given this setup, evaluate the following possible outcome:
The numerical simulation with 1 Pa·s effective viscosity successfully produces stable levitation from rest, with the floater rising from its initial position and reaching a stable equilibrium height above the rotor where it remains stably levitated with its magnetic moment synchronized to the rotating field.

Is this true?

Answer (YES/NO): NO